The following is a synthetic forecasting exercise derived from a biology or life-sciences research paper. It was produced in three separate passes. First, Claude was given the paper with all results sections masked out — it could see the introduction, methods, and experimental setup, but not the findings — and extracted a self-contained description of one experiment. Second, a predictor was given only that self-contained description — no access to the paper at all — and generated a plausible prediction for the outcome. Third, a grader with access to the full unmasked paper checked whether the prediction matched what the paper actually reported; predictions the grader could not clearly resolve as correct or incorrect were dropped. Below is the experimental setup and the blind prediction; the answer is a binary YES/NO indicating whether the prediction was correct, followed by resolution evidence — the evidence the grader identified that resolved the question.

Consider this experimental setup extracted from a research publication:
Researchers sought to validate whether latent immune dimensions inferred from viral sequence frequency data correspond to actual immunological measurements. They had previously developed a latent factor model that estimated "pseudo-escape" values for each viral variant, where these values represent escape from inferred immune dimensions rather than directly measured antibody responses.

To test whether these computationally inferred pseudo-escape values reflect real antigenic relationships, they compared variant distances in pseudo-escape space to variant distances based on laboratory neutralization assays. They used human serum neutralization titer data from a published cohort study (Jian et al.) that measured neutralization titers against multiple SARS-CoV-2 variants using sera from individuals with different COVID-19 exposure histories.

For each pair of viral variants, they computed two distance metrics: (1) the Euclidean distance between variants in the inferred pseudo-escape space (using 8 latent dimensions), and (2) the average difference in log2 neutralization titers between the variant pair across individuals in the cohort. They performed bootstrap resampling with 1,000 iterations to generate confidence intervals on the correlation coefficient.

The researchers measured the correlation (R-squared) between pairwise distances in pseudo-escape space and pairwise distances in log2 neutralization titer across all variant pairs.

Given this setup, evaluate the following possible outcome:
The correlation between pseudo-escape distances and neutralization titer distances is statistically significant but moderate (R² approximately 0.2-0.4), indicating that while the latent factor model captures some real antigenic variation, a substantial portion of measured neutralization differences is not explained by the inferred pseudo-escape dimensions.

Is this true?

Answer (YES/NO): YES